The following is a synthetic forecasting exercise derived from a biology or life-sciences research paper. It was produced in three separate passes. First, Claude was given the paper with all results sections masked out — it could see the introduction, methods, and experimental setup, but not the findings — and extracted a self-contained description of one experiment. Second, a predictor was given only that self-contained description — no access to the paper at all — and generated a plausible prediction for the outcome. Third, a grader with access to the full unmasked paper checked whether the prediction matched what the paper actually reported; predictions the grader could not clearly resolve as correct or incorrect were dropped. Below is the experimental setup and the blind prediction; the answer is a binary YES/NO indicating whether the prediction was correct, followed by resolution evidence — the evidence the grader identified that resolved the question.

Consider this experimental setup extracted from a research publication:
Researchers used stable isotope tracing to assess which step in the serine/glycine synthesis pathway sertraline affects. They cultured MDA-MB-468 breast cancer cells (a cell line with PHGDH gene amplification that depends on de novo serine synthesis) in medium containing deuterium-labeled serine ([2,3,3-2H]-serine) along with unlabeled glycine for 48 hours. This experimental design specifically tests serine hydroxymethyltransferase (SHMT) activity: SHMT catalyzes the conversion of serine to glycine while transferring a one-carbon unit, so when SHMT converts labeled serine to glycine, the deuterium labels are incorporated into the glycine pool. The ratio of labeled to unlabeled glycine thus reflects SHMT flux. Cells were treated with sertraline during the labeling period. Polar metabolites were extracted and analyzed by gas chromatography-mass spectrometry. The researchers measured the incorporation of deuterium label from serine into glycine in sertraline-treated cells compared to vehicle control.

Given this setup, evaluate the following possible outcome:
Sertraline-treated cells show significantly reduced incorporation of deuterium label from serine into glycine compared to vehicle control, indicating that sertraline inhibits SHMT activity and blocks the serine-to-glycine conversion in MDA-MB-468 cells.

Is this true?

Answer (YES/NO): YES